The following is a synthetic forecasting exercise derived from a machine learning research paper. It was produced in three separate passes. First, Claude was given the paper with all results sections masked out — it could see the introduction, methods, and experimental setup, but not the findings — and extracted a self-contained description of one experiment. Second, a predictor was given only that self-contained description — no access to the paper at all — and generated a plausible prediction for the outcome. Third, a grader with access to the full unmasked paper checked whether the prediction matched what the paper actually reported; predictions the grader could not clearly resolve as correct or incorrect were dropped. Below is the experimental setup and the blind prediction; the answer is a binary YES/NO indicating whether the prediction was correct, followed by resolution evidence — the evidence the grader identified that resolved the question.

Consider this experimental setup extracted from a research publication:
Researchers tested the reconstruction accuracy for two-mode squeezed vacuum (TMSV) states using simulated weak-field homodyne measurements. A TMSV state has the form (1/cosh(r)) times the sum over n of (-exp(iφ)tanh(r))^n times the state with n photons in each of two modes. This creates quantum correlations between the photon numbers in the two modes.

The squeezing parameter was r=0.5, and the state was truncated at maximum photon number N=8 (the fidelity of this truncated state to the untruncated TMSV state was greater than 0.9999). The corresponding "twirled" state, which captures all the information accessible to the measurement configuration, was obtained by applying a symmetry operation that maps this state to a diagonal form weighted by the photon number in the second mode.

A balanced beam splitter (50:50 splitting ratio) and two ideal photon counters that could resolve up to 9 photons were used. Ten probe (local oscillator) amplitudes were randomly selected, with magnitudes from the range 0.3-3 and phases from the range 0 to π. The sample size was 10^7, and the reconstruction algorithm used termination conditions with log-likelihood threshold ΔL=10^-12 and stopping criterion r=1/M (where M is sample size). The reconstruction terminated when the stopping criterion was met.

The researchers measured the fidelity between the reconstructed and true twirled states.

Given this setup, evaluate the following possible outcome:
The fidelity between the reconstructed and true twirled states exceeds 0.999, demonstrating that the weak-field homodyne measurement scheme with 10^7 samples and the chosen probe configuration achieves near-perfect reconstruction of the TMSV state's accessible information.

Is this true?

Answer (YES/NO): NO